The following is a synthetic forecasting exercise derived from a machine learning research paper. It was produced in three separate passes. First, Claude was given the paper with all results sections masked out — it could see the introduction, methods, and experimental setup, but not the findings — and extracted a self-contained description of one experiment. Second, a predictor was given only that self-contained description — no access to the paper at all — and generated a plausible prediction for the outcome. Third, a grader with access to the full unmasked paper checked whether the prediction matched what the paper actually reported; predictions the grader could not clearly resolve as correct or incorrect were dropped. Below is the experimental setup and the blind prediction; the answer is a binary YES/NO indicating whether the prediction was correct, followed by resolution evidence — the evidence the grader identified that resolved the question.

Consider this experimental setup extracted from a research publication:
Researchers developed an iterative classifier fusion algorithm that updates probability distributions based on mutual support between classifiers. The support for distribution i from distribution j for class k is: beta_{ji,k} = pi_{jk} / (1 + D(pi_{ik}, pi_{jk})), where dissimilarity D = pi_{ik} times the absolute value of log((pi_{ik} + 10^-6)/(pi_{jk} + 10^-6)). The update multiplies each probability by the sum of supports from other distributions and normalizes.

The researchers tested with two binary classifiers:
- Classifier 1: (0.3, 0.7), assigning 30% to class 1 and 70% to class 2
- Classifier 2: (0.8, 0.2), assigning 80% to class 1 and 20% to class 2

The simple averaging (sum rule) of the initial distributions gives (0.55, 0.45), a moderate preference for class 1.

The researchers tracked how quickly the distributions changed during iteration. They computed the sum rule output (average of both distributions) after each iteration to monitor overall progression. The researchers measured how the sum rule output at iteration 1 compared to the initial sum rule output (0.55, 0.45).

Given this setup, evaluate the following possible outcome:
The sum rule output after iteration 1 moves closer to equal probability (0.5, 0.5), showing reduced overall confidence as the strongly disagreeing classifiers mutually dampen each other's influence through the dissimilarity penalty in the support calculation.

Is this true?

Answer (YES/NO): NO